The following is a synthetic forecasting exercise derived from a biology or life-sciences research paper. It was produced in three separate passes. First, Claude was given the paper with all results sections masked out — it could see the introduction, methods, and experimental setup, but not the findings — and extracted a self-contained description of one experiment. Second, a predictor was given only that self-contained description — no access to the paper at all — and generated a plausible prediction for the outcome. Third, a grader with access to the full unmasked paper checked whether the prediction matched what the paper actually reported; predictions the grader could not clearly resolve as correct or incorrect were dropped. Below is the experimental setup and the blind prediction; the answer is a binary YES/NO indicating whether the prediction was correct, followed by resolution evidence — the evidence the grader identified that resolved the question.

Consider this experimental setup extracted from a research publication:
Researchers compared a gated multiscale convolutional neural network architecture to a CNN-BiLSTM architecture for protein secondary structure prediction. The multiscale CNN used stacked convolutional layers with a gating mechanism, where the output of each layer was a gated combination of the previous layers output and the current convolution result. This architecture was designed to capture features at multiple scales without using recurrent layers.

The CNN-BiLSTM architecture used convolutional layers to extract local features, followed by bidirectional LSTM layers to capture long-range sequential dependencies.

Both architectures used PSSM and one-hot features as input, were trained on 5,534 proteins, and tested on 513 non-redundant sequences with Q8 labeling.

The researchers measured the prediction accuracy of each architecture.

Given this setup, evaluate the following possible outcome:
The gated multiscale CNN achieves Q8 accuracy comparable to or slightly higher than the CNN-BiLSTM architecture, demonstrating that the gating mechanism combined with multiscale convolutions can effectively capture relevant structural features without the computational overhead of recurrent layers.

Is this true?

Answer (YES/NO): NO